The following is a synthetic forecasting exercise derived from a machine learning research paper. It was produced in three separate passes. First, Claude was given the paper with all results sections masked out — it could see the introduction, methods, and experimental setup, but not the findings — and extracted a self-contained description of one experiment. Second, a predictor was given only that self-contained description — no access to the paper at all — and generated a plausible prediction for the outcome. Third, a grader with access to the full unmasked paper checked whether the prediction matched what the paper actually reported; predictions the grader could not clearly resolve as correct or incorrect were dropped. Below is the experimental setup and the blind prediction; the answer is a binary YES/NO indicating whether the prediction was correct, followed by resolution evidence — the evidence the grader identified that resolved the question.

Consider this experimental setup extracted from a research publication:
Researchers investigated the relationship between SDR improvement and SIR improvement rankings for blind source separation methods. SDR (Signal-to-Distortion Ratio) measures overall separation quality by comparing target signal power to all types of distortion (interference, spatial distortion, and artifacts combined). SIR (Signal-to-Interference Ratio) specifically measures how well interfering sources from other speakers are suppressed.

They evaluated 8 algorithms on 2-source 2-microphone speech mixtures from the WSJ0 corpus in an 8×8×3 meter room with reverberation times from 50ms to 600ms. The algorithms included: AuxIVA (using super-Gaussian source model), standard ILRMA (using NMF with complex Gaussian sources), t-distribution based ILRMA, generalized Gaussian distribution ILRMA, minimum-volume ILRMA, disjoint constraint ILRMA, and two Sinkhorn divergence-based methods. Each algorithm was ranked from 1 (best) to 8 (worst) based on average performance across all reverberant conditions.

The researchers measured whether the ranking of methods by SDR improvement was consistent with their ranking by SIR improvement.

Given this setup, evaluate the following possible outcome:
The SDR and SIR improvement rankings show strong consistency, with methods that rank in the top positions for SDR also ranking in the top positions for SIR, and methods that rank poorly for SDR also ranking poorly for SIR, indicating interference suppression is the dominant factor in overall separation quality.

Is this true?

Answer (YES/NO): YES